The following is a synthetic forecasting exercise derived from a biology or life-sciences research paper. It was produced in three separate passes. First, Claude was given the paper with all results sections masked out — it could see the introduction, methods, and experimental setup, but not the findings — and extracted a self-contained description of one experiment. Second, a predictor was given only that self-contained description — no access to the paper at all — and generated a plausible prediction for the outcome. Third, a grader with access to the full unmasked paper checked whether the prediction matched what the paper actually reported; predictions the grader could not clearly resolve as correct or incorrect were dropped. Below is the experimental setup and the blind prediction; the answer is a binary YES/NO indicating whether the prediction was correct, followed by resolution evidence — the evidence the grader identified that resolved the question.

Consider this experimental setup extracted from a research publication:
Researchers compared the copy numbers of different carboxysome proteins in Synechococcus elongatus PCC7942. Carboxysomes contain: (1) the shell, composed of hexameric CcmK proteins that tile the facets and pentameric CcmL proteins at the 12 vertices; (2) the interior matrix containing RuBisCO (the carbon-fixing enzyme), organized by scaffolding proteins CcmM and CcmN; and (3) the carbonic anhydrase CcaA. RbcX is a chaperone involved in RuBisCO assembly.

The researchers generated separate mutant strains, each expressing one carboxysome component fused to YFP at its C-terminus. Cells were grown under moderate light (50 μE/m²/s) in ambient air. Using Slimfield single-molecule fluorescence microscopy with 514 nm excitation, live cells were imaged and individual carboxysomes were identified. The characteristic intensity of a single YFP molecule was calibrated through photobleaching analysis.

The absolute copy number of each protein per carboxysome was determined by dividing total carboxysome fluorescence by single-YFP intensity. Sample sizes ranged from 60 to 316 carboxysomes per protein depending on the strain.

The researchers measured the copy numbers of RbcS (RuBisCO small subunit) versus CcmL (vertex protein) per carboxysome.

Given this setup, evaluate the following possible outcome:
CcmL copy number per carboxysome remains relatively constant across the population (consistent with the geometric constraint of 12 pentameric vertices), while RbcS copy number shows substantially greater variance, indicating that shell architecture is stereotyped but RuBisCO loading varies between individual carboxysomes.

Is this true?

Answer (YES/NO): NO